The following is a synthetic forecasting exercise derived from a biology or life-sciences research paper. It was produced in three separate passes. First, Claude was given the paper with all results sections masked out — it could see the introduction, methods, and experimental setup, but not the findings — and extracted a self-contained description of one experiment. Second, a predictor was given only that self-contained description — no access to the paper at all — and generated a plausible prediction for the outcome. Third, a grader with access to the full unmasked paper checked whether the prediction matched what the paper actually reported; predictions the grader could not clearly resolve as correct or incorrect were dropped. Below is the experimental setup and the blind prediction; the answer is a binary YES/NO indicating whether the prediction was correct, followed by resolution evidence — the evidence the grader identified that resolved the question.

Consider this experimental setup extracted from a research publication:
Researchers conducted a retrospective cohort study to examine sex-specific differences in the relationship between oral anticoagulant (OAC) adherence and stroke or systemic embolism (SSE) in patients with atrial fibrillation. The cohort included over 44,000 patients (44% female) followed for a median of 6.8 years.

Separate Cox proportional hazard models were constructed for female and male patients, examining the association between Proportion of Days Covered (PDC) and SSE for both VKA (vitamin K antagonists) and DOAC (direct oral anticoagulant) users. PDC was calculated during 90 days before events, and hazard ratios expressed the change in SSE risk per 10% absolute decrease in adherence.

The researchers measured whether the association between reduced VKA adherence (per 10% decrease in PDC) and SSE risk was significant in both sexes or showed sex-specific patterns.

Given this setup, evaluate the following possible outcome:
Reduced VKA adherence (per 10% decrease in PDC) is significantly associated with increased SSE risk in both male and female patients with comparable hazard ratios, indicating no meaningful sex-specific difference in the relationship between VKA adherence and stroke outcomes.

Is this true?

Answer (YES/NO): NO